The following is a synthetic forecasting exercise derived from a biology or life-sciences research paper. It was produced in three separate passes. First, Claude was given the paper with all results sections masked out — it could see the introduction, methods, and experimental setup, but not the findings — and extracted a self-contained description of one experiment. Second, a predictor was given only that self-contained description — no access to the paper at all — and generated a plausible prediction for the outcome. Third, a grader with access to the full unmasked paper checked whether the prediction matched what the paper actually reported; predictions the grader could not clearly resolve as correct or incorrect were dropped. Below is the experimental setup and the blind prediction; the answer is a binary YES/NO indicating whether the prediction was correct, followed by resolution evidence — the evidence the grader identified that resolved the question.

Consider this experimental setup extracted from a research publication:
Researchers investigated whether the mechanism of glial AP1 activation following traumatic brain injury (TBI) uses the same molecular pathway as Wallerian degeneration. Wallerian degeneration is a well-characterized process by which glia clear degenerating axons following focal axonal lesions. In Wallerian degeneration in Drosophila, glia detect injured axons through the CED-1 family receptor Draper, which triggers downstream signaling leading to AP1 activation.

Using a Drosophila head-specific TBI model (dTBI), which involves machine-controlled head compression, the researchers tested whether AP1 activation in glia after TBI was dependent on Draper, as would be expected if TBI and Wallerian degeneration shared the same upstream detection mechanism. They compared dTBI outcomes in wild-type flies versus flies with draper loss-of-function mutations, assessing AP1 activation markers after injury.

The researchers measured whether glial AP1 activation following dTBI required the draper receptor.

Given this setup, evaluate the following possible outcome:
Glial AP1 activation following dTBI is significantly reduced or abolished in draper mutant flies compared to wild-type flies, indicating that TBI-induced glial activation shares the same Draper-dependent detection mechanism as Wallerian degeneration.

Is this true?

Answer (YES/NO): NO